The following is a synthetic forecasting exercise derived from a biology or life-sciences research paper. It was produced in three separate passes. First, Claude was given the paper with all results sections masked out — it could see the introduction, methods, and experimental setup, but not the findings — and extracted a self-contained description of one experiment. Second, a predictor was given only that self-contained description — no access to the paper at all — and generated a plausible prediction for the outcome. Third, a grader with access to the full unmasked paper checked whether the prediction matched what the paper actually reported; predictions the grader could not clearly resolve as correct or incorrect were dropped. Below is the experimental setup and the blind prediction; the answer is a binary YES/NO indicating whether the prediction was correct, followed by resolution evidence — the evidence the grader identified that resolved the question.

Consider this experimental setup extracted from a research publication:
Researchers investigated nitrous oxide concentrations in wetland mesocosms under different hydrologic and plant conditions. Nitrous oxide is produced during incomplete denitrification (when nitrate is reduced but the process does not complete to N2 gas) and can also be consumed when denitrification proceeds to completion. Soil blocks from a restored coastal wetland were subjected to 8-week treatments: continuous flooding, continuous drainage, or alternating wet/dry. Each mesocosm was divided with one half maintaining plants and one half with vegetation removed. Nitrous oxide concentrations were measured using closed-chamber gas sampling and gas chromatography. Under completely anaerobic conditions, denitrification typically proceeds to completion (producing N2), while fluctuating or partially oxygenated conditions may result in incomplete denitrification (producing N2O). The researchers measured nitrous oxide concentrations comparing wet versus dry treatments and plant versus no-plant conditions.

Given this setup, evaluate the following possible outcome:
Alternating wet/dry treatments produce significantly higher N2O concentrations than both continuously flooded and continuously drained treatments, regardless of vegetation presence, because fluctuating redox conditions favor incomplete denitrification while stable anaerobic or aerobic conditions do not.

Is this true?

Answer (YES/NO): NO